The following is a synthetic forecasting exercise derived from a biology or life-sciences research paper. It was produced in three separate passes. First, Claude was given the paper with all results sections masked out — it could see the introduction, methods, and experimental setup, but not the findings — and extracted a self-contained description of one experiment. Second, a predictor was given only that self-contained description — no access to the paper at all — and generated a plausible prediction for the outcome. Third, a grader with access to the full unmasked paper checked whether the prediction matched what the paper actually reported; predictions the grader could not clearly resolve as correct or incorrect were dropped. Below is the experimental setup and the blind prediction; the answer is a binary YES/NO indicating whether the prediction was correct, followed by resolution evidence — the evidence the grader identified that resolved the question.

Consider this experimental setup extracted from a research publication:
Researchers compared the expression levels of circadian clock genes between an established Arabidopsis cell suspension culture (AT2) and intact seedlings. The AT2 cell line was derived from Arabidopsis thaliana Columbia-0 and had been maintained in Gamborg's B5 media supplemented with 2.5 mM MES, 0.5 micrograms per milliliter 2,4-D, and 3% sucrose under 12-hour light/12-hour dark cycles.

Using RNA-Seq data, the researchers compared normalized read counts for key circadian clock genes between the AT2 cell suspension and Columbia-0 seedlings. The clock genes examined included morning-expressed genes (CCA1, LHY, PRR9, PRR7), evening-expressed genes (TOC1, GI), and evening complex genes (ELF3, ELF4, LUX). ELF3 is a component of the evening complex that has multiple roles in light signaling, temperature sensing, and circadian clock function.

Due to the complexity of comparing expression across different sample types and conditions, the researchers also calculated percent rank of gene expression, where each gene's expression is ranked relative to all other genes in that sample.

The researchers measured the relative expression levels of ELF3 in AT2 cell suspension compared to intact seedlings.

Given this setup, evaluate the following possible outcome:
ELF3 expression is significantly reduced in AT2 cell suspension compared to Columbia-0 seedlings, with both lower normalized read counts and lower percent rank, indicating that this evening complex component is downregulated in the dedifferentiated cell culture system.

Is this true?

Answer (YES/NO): YES